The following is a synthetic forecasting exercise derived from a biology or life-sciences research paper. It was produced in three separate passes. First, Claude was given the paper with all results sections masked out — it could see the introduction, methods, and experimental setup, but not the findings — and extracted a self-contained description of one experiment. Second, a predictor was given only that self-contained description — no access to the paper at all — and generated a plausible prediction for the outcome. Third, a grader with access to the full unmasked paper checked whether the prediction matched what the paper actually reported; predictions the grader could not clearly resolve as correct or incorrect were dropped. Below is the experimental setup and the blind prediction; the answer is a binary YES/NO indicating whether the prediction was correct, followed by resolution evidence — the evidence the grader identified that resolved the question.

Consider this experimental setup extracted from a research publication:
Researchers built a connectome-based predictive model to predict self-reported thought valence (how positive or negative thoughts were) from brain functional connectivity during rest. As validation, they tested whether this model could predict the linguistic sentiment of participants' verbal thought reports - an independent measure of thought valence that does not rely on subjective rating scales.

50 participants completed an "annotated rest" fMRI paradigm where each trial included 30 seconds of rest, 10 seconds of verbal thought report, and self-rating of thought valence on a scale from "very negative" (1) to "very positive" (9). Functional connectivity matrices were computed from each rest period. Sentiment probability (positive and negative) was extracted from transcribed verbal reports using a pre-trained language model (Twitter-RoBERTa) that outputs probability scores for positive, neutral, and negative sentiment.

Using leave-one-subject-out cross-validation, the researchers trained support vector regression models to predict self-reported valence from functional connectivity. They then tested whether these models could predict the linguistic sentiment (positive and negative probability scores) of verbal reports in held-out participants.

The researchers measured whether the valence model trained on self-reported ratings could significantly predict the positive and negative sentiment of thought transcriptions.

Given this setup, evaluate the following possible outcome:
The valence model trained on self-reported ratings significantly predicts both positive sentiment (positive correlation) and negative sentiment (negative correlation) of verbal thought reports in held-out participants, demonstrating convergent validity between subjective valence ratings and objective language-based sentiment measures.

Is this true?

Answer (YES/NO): NO